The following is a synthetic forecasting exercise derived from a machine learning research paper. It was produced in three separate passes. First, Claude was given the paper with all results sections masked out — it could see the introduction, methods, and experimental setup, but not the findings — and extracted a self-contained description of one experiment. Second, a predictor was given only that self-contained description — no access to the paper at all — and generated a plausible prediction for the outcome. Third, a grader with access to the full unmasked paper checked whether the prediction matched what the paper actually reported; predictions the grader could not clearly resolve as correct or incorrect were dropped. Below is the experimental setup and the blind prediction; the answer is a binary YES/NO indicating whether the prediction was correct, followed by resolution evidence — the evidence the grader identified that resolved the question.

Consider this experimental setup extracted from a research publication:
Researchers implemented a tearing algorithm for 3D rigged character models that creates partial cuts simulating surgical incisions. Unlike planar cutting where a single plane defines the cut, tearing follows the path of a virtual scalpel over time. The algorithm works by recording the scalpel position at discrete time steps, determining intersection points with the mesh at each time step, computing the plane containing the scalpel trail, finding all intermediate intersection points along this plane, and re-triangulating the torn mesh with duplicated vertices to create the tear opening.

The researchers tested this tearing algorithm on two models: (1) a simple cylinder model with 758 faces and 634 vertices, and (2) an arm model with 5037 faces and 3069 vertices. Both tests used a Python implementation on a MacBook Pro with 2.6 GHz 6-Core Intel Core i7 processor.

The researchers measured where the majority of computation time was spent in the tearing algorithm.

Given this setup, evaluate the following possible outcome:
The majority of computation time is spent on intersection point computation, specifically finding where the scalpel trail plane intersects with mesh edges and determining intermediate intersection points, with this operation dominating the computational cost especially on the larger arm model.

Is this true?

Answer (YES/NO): NO